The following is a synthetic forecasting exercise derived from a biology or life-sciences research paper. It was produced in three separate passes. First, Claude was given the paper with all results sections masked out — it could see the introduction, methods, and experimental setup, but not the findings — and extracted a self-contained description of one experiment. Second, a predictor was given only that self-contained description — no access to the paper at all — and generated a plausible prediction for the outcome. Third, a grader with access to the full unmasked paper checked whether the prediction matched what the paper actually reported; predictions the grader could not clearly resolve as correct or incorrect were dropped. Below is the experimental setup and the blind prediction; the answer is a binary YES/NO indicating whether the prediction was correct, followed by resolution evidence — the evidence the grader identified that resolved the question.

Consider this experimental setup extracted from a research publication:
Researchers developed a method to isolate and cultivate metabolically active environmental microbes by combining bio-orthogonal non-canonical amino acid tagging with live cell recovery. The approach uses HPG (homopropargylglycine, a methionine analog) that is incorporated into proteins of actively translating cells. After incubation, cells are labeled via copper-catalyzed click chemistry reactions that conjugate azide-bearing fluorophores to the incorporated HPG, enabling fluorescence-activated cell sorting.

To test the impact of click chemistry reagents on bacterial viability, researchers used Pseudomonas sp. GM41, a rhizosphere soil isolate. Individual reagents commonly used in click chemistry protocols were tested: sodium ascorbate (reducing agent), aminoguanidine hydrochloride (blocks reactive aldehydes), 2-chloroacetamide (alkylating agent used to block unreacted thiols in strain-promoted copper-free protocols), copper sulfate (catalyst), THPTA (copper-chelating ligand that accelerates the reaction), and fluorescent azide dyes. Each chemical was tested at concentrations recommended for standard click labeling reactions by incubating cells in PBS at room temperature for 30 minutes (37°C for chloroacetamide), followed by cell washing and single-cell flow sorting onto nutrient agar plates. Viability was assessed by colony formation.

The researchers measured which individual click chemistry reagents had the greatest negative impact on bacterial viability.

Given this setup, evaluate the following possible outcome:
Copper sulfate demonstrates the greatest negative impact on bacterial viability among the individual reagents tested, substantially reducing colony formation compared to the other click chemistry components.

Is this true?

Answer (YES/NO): NO